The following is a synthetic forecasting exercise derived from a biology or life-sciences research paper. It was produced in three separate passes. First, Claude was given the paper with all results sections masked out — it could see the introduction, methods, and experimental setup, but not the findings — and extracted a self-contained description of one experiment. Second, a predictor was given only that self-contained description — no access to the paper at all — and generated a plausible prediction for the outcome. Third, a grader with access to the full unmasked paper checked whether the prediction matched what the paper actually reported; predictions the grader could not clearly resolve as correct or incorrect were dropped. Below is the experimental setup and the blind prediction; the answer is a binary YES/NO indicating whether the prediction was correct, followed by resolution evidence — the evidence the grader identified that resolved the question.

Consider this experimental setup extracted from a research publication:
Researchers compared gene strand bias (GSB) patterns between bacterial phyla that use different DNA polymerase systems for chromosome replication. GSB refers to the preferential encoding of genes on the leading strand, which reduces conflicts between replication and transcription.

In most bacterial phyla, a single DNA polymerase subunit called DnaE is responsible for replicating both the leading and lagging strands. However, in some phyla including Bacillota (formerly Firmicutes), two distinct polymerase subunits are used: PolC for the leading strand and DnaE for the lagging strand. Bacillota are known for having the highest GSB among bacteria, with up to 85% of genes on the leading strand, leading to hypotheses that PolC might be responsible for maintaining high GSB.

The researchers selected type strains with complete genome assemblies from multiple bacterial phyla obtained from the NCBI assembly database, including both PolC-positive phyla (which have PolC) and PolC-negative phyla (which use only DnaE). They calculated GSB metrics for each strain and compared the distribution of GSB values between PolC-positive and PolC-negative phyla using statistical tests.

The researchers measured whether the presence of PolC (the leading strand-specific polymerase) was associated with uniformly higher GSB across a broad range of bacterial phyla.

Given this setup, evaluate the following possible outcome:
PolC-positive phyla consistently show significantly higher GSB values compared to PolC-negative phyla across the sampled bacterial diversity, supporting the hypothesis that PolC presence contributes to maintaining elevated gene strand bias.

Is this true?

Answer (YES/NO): NO